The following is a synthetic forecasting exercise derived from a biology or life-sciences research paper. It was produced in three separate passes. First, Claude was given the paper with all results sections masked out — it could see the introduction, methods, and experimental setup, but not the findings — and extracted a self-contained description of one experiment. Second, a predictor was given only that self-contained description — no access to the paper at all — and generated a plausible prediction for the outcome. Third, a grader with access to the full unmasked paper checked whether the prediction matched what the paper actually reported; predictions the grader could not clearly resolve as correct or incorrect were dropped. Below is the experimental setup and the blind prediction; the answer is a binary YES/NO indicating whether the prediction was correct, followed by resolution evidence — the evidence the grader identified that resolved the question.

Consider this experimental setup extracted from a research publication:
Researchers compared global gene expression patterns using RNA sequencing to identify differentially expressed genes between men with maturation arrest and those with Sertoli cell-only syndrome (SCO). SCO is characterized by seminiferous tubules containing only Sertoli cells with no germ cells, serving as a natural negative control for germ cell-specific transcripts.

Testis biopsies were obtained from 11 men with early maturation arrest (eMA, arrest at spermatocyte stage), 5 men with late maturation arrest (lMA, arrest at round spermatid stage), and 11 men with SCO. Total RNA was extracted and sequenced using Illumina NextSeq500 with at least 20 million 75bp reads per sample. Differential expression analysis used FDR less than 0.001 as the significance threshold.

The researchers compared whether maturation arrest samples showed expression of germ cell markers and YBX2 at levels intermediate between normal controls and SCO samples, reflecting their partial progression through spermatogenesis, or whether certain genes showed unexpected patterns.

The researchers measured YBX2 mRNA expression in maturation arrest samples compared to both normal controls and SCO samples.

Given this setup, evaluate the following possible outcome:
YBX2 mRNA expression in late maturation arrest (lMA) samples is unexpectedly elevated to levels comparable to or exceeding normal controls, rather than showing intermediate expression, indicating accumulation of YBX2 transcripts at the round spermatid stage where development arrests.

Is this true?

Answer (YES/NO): NO